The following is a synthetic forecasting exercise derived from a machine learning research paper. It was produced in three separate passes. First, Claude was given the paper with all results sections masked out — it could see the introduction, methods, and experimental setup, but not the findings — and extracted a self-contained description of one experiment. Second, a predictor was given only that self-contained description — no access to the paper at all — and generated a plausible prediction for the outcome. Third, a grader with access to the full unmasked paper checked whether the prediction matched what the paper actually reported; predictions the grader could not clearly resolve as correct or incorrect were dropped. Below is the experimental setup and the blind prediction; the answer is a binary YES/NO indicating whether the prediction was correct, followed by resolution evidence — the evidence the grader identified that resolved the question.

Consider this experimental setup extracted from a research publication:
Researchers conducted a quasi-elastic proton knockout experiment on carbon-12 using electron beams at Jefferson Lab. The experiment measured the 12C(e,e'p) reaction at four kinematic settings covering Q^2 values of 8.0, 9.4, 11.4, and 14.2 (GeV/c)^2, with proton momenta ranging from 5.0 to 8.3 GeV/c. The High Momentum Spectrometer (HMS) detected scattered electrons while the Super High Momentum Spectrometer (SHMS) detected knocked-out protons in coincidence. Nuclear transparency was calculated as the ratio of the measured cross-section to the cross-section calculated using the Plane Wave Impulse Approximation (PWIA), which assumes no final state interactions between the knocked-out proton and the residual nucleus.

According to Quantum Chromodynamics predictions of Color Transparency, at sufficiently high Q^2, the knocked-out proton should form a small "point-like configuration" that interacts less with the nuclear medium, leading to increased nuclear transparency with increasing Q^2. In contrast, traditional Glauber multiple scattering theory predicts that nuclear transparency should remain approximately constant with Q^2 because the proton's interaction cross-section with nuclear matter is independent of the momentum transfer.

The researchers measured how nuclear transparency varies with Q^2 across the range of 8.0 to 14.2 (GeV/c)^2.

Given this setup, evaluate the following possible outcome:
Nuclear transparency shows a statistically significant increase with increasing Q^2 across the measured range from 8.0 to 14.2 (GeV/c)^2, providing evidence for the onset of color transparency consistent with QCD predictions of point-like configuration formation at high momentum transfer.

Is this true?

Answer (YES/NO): NO